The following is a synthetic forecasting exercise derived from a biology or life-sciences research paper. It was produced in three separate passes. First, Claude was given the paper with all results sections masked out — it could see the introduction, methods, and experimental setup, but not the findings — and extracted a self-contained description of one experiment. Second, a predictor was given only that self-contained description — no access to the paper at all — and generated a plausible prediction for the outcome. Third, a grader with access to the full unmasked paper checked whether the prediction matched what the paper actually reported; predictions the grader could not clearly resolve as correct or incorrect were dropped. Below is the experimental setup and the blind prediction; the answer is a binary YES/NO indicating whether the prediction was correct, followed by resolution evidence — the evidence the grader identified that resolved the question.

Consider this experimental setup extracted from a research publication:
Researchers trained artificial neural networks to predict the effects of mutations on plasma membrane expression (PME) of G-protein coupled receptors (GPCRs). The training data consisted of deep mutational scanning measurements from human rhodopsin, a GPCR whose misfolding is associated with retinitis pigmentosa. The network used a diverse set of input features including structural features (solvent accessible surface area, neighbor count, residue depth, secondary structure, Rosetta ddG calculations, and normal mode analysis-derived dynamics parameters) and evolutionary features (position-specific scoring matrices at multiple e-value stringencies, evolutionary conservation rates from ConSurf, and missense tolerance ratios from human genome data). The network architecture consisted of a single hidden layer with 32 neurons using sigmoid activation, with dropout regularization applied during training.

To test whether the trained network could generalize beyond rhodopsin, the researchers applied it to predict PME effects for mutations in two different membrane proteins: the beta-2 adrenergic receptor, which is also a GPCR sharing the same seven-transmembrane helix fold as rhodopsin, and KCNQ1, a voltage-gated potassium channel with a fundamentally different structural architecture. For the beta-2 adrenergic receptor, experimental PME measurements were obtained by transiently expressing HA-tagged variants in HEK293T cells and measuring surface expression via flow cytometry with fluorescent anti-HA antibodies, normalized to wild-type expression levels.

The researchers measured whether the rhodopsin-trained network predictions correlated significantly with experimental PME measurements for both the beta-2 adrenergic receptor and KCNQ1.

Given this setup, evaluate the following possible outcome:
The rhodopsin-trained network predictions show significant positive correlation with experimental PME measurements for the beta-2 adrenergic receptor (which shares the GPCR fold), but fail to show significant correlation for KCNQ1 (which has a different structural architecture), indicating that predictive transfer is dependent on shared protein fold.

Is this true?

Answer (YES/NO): YES